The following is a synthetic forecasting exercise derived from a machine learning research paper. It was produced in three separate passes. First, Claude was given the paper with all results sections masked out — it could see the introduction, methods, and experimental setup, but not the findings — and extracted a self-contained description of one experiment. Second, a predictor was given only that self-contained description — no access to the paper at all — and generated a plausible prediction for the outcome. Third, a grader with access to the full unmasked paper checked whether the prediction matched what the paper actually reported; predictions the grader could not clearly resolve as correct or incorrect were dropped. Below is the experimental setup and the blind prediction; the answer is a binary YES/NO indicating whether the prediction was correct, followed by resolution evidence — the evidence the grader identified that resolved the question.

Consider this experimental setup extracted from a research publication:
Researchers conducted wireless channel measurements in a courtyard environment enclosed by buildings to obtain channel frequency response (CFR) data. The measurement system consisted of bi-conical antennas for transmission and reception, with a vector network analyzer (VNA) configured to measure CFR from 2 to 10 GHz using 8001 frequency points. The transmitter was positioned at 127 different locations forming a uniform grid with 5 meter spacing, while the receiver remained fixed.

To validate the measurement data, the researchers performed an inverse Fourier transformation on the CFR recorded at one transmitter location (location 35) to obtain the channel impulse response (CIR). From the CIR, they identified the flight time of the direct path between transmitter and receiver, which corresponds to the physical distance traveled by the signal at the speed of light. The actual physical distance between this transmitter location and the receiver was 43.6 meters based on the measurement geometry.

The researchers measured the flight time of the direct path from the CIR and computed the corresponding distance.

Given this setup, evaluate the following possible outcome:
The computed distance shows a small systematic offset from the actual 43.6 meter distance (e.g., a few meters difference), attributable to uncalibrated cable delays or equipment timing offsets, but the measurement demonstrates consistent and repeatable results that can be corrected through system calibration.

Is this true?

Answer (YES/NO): NO